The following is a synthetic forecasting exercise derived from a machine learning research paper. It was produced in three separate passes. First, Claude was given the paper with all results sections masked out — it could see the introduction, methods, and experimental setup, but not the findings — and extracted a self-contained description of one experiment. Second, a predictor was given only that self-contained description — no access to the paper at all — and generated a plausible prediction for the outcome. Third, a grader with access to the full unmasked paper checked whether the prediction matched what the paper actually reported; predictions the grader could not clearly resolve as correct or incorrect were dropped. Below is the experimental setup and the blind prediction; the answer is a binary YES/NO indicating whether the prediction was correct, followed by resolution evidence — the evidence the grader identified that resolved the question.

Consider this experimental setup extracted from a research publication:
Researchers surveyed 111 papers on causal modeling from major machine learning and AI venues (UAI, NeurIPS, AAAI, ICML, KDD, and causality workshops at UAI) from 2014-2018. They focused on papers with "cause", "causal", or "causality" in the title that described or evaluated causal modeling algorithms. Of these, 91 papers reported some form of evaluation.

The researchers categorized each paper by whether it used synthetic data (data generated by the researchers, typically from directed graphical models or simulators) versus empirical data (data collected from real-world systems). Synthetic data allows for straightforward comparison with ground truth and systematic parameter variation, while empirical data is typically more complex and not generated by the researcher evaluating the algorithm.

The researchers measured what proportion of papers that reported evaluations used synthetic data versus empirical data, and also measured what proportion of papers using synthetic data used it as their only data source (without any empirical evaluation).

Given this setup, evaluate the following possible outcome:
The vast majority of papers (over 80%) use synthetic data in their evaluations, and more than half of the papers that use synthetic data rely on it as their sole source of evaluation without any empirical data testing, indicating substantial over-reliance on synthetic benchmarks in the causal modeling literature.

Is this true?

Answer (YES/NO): NO